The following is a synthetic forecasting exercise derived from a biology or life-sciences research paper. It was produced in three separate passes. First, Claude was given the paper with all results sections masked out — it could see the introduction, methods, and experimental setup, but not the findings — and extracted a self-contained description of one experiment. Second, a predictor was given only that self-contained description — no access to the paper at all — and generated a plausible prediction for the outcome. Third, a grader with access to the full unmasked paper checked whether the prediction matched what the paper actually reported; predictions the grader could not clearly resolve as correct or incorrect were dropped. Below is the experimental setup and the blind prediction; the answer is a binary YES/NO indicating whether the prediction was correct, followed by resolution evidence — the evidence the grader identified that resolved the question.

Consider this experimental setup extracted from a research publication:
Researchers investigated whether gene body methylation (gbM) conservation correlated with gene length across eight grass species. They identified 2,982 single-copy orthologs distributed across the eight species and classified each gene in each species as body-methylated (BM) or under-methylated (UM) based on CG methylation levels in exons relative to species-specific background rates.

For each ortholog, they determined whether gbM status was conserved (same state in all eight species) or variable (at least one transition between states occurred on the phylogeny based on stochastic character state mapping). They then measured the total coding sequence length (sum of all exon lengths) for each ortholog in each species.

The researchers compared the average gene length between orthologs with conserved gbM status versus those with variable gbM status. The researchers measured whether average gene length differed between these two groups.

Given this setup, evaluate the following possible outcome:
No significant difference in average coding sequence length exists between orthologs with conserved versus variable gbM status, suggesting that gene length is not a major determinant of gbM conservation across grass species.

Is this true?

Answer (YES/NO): NO